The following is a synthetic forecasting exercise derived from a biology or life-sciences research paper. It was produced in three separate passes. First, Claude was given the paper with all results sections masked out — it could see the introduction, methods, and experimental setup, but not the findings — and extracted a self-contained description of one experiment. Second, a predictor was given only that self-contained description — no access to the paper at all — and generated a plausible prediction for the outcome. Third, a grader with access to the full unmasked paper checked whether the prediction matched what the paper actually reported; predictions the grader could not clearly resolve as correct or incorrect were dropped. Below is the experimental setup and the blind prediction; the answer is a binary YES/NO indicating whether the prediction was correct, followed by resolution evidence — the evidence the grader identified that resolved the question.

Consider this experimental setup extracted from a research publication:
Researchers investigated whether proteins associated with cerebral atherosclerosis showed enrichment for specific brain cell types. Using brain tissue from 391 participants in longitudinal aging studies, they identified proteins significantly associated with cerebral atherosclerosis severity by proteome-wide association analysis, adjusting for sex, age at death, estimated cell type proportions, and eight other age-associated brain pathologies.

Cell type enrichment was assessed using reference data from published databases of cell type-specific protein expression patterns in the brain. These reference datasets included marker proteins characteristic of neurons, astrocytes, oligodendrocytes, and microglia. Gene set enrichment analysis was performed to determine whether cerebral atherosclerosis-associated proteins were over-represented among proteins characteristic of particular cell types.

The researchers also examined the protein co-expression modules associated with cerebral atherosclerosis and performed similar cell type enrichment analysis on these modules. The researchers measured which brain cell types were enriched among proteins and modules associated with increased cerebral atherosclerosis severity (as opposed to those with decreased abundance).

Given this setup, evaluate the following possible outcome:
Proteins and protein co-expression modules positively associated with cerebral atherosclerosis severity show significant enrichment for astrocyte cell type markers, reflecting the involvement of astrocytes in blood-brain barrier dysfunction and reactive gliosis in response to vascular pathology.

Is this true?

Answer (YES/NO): NO